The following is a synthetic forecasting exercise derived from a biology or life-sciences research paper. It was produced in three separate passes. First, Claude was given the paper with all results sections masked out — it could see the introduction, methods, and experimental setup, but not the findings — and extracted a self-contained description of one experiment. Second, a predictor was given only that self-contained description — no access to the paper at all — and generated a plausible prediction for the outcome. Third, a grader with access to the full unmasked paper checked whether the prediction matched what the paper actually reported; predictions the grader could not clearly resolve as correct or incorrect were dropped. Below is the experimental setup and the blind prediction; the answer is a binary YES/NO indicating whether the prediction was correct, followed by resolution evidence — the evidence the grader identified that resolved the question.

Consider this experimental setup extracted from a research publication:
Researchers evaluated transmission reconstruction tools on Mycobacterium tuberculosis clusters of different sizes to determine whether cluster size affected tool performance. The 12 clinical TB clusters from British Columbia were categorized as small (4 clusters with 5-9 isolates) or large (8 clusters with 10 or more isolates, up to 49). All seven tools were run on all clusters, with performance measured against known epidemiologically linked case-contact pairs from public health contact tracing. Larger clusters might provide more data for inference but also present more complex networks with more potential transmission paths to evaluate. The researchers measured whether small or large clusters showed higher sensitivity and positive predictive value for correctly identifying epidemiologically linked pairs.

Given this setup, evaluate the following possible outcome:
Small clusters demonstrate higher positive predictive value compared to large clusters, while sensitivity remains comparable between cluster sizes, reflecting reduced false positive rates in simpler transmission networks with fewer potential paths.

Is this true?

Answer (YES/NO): NO